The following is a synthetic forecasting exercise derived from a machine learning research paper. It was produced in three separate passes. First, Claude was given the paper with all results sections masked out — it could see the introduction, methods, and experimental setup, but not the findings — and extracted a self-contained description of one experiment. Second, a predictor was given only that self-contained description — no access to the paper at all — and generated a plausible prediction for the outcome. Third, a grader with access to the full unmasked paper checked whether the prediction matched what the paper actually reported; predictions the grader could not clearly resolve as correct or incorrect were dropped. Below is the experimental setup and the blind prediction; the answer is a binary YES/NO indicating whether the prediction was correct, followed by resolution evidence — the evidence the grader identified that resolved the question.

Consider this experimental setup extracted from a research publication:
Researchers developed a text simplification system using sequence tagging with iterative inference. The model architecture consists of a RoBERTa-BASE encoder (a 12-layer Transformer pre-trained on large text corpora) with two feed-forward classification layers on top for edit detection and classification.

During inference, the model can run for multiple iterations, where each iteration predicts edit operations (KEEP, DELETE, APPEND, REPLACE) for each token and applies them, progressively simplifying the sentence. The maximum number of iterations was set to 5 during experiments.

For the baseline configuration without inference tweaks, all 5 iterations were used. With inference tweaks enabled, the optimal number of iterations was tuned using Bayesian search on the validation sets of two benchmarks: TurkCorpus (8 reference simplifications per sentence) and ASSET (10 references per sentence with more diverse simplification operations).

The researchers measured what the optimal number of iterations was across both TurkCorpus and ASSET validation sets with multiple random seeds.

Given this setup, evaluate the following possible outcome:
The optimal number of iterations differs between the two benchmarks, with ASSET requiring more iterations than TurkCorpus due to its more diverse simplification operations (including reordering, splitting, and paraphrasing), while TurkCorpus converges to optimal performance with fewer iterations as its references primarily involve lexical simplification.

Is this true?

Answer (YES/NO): YES